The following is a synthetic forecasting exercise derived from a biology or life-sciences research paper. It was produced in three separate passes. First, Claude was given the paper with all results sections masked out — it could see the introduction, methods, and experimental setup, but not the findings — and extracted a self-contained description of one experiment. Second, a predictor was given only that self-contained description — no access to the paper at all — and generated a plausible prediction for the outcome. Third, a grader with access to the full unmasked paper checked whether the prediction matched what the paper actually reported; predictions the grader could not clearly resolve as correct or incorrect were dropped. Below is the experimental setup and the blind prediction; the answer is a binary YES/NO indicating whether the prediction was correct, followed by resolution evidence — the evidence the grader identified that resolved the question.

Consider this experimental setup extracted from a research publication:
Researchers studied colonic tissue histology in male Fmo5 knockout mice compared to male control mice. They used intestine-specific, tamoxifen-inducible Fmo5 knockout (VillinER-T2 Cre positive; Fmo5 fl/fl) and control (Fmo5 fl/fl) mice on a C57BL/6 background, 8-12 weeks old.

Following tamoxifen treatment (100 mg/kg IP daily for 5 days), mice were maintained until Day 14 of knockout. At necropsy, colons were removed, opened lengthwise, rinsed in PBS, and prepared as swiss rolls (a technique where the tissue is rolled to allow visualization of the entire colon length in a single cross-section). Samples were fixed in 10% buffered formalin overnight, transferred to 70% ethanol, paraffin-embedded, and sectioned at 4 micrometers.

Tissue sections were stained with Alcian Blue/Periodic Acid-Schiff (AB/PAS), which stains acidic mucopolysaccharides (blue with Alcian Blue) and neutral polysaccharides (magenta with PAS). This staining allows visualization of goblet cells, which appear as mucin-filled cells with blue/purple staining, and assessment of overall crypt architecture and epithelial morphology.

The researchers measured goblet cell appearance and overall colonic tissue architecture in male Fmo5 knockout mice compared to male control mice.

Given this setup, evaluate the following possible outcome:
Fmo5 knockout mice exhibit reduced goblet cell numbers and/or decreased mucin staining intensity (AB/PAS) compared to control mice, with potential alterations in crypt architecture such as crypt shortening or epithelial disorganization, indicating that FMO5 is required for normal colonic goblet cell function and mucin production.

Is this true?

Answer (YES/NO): NO